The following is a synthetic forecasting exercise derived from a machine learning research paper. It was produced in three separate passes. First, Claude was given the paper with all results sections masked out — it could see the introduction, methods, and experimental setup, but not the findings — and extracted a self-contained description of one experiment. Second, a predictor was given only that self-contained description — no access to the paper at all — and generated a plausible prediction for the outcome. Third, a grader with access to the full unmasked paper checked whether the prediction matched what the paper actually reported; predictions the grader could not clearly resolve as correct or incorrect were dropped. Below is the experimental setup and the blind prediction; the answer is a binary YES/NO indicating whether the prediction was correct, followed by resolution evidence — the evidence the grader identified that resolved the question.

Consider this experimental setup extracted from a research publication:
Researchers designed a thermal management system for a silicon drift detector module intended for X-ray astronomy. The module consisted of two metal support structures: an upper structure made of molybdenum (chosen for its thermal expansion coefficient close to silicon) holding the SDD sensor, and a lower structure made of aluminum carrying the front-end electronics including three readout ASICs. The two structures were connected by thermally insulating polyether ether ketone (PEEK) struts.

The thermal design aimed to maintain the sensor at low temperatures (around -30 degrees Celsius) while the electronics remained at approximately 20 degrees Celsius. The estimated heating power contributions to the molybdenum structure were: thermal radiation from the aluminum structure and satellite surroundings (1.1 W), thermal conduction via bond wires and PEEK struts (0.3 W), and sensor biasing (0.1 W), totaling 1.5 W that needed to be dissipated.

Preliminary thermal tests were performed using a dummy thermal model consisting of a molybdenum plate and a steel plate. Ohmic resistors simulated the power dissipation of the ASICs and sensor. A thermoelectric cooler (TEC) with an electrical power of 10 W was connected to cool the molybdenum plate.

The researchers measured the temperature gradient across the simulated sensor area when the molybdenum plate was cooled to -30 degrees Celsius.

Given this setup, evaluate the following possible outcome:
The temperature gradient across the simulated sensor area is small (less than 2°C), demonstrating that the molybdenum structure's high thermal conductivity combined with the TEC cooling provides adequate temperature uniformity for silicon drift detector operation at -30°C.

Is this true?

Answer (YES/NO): YES